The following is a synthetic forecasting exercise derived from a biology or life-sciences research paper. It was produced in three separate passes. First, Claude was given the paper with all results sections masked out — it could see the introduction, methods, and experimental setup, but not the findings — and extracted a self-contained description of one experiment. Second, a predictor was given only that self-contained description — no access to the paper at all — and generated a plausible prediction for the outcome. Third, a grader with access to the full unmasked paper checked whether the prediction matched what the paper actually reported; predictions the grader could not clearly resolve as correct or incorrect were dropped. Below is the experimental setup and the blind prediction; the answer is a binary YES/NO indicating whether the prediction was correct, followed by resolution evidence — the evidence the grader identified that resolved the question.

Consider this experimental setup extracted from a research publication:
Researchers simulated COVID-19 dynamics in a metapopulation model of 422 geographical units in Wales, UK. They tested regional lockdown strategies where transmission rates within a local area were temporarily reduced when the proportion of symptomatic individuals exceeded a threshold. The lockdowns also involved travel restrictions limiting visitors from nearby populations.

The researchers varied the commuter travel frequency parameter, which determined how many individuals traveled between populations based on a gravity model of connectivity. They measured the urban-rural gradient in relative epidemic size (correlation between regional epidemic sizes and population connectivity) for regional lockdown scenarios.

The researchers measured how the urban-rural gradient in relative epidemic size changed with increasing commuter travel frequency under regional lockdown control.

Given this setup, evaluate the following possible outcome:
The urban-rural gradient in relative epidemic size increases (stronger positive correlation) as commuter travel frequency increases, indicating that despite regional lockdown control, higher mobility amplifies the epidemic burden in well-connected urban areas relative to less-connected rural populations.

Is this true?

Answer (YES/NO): YES